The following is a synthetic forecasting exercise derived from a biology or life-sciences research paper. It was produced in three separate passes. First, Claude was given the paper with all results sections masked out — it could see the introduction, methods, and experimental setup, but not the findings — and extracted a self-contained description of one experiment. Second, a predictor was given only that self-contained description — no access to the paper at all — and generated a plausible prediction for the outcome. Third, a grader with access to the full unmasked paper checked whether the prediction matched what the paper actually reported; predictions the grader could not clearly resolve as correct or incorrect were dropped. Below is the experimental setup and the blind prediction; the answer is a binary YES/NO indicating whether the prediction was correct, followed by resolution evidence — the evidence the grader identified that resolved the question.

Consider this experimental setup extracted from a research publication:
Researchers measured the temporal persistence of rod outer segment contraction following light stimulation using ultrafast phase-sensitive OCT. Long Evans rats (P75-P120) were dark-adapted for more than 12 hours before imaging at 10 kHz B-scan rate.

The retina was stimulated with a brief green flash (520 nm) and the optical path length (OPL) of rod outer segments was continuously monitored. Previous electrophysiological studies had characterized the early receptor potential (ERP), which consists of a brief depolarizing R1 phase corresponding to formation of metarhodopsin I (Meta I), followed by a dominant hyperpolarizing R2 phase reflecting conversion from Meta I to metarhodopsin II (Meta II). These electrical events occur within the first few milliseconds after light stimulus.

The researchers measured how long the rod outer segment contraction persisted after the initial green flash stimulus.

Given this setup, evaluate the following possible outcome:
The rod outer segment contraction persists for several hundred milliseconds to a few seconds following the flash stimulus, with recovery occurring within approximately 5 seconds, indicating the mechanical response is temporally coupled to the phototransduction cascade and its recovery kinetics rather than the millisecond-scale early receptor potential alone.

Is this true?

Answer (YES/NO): NO